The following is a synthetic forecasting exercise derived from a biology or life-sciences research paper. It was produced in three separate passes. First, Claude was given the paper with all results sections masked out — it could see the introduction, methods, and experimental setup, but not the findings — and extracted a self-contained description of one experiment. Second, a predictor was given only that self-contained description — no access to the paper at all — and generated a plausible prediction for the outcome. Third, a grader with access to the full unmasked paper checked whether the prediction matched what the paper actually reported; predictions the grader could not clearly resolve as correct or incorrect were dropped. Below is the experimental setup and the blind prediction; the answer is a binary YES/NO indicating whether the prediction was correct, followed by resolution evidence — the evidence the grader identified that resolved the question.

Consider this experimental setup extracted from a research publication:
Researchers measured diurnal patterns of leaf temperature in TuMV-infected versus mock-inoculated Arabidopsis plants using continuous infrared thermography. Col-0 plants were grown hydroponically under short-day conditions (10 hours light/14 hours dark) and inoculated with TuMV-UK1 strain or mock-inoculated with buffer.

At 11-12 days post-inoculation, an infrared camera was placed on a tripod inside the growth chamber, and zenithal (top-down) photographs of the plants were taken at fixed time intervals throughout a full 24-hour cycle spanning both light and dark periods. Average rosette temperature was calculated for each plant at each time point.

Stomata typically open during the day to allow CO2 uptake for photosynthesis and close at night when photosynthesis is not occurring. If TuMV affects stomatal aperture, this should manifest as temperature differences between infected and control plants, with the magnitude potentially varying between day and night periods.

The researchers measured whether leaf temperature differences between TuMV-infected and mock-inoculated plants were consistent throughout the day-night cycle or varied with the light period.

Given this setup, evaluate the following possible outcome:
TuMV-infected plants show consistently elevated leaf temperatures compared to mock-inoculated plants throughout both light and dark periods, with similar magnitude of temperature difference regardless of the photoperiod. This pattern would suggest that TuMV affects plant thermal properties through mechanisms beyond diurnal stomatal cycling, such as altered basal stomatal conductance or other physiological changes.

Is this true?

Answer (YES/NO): YES